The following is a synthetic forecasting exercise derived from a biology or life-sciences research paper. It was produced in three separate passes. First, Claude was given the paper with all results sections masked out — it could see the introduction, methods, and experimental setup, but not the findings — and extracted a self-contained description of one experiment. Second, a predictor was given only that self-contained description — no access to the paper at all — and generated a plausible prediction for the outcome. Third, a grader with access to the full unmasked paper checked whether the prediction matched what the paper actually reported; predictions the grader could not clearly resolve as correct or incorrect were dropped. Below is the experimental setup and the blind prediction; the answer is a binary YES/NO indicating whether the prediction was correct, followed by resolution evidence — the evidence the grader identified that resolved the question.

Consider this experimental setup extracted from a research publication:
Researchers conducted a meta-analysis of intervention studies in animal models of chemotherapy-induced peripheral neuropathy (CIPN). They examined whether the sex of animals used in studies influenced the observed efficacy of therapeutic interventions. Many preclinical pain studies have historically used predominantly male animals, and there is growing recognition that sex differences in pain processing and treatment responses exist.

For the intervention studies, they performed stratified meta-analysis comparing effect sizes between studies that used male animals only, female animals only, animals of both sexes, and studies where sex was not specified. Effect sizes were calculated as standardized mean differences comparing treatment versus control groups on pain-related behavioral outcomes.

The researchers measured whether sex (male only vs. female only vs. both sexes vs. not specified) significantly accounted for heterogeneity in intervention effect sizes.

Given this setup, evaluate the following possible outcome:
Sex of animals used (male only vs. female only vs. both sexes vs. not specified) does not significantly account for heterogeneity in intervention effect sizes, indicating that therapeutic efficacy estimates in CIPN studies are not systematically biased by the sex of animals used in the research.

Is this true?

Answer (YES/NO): YES